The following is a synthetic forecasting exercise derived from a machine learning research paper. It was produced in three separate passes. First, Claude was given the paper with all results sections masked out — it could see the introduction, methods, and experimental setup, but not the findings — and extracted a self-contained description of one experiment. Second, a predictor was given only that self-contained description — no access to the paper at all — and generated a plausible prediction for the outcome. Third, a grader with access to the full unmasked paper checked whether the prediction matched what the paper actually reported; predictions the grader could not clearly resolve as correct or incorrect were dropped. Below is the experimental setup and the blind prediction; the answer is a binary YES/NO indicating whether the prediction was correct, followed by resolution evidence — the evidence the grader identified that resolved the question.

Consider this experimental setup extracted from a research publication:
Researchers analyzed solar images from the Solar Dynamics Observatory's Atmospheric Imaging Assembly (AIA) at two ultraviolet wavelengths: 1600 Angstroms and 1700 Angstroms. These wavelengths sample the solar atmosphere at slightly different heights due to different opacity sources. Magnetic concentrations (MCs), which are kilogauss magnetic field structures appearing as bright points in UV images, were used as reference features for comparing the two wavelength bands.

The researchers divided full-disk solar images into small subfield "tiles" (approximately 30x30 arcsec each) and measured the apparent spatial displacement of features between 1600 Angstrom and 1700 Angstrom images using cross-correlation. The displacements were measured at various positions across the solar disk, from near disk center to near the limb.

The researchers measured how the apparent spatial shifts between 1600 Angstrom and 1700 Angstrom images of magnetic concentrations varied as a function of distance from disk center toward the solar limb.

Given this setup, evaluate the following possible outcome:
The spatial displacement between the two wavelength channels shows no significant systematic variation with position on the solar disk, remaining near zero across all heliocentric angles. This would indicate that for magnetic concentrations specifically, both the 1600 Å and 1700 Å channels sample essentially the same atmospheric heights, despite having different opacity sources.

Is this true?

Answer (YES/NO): NO